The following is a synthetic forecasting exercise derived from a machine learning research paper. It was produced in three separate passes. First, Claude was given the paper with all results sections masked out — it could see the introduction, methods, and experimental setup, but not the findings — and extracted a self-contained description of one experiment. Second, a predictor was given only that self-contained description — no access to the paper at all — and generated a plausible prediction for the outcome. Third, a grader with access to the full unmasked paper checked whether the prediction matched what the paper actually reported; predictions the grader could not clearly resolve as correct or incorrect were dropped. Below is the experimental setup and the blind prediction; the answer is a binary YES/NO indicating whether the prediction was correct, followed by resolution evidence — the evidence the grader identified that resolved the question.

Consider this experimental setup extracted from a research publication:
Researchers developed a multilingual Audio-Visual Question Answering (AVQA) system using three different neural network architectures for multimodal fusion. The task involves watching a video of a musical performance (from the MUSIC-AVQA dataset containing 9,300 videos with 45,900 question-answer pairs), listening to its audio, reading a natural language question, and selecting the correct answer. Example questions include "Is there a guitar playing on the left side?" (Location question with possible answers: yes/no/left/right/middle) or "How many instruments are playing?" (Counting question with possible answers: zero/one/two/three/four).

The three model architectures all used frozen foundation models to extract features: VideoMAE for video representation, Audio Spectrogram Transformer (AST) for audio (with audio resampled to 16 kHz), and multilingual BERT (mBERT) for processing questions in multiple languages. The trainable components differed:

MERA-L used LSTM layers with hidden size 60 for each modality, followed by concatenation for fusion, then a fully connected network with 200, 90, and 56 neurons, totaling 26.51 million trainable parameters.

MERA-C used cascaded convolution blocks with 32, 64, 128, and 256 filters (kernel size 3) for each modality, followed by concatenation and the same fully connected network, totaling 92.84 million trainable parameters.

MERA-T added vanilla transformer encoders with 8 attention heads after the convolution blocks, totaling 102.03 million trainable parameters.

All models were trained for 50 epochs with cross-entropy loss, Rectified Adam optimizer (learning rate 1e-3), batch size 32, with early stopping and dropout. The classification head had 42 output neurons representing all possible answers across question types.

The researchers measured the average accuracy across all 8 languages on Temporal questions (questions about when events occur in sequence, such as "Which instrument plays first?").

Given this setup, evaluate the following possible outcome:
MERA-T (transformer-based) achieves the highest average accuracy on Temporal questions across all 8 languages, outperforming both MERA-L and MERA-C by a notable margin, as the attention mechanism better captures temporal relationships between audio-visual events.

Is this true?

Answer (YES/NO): NO